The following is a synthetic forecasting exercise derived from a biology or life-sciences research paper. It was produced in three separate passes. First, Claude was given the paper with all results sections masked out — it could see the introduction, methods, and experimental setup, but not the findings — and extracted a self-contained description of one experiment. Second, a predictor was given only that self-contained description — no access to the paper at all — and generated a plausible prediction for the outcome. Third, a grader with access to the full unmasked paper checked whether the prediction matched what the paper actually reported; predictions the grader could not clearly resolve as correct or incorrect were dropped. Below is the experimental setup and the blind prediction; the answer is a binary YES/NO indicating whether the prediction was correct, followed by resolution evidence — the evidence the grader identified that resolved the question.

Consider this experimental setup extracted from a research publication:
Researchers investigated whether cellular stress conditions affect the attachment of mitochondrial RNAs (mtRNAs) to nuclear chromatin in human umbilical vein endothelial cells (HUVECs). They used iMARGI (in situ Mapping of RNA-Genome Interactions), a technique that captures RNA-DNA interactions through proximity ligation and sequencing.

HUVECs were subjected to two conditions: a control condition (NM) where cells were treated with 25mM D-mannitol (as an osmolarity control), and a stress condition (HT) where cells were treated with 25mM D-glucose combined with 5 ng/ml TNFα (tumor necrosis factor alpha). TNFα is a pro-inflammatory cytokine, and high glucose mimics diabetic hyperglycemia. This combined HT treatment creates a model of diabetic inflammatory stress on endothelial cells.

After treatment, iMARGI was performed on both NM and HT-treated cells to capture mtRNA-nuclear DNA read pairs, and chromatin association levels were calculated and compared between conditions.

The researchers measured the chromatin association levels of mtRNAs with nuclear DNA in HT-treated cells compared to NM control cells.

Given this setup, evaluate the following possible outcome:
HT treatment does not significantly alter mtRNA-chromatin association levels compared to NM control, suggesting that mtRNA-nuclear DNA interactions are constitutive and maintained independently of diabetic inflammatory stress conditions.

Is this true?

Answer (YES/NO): NO